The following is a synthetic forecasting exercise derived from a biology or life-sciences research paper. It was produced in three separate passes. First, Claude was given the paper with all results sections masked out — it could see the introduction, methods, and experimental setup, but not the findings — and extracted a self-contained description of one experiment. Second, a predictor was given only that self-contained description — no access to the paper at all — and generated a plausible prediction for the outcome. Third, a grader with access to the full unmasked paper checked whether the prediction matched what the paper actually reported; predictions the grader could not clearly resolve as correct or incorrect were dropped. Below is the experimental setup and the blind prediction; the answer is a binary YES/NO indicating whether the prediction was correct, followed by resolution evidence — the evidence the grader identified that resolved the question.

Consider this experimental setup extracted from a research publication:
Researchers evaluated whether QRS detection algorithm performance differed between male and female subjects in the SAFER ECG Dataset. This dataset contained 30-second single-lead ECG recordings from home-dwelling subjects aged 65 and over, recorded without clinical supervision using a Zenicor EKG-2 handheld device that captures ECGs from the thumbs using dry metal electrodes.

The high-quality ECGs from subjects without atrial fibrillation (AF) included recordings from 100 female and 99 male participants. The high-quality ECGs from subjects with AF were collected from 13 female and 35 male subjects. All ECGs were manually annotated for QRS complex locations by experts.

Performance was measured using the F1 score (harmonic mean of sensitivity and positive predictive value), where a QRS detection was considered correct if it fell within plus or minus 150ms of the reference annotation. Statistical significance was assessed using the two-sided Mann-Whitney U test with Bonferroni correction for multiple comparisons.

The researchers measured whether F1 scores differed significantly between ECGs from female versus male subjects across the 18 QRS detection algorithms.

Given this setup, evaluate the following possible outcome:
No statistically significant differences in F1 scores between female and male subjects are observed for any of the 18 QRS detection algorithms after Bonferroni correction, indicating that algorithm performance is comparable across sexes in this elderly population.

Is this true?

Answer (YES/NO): YES